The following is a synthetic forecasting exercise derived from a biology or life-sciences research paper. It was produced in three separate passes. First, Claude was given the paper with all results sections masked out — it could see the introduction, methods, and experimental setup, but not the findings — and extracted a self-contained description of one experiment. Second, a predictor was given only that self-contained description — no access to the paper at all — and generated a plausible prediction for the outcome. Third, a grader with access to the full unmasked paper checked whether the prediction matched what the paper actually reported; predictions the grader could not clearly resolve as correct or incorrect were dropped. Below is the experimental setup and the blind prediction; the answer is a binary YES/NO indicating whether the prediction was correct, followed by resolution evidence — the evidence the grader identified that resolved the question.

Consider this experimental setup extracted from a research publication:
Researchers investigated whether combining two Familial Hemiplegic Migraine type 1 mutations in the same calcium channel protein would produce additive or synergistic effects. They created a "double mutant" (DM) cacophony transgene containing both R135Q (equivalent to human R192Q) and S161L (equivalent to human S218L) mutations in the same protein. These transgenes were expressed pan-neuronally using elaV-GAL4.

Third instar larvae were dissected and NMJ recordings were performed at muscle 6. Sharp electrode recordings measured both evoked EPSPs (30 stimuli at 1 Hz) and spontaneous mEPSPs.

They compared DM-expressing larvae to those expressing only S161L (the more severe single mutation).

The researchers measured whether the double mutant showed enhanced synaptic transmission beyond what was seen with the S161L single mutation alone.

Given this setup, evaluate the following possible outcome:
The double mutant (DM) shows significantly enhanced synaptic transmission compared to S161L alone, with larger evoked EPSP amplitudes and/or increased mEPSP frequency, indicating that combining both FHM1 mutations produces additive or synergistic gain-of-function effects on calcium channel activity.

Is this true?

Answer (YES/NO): NO